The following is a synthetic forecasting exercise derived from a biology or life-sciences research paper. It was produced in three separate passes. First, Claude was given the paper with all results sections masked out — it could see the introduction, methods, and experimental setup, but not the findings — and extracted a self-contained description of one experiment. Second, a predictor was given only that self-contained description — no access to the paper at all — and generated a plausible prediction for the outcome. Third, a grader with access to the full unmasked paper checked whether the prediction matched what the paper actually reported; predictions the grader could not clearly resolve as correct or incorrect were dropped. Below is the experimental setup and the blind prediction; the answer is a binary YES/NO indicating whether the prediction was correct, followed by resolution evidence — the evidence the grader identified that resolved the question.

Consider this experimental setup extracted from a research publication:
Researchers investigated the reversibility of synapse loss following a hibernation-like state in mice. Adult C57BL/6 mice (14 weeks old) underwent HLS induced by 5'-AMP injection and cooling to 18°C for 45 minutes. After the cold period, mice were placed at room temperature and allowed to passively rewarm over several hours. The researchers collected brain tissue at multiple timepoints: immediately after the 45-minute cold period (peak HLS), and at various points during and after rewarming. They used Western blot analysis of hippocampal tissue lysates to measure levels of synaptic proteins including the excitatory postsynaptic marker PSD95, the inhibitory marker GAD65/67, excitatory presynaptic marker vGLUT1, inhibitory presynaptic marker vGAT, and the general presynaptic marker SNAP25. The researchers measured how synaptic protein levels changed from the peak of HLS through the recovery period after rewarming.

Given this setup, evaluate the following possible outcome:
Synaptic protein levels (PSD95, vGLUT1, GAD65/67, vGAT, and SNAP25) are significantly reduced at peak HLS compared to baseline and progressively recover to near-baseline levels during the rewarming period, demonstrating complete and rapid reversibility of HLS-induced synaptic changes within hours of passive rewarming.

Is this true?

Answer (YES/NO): NO